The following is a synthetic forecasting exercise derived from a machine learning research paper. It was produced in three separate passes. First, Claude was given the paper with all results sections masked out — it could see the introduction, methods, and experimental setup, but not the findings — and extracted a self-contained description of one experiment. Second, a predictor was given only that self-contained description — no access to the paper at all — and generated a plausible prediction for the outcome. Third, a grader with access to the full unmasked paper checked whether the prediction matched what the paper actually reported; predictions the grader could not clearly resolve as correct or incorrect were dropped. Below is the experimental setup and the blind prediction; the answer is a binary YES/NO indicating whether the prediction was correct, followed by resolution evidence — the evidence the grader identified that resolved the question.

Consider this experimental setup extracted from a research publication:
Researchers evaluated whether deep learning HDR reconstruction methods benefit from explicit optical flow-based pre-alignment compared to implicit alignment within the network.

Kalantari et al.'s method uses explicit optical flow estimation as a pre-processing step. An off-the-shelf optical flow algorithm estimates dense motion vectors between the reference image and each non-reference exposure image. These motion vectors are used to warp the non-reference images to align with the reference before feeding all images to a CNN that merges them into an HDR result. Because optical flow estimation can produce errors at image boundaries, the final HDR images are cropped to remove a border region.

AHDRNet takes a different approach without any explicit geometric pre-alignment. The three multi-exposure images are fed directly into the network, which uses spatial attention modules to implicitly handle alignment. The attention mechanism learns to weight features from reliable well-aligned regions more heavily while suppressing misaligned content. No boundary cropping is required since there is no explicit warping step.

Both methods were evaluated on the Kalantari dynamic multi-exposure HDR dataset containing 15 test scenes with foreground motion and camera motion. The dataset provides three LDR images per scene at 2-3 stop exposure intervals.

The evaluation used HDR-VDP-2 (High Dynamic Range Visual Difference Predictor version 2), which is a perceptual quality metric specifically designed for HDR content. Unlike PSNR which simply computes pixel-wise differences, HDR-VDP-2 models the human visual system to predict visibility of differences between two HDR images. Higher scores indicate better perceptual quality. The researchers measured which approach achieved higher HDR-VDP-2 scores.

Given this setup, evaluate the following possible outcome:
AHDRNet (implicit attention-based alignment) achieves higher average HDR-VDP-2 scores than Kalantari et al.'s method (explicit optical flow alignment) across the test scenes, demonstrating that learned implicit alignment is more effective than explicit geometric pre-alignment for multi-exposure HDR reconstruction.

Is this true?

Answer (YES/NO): YES